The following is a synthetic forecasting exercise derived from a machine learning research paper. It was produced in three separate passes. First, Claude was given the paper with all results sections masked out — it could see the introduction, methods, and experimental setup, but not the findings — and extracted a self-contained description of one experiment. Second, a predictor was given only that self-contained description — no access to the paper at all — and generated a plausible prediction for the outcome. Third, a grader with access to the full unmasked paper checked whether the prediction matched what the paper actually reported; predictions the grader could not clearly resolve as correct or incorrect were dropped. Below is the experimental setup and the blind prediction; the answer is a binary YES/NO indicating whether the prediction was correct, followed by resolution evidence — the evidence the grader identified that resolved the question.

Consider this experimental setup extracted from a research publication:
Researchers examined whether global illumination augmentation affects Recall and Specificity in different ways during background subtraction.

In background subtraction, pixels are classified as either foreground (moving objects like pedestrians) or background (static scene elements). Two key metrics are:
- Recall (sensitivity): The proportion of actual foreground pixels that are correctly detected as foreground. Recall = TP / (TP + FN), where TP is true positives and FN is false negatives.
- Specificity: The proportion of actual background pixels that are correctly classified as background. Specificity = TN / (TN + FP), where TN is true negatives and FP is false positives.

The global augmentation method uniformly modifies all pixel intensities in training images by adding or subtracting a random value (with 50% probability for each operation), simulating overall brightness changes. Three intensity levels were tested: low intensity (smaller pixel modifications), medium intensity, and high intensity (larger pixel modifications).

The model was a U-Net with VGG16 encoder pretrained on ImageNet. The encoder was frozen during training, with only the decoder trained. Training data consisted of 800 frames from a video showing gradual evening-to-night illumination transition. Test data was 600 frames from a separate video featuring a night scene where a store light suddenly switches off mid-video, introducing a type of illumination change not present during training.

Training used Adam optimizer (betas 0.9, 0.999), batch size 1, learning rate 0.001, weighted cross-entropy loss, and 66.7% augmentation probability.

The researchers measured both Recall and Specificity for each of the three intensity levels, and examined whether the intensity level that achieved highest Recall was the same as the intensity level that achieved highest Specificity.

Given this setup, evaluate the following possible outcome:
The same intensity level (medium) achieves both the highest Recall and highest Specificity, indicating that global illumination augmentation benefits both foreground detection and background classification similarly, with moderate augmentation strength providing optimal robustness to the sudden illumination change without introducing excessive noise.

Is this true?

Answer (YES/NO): NO